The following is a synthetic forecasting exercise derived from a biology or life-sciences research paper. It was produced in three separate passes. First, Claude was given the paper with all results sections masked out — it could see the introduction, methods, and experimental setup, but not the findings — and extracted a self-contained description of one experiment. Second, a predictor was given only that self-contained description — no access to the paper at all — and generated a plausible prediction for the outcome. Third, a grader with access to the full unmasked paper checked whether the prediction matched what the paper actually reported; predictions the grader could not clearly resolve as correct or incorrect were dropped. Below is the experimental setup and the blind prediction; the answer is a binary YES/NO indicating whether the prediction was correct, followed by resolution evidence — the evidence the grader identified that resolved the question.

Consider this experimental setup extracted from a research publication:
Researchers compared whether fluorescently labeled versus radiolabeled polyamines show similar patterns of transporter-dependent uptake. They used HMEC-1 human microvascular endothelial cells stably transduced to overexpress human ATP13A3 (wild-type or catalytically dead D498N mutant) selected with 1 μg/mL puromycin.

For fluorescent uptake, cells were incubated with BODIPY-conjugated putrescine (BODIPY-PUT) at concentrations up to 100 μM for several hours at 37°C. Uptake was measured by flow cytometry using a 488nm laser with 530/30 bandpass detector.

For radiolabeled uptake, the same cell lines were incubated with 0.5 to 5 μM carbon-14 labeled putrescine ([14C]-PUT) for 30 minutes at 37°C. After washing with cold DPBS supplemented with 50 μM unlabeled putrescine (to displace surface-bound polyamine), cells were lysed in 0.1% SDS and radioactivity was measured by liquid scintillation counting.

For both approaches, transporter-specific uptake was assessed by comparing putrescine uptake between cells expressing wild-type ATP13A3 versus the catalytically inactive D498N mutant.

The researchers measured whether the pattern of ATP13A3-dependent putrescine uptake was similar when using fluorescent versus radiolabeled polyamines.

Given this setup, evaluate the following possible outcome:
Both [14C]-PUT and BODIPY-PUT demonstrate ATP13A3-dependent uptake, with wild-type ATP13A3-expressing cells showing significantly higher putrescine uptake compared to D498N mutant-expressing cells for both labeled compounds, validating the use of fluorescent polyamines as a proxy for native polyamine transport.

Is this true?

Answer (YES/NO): YES